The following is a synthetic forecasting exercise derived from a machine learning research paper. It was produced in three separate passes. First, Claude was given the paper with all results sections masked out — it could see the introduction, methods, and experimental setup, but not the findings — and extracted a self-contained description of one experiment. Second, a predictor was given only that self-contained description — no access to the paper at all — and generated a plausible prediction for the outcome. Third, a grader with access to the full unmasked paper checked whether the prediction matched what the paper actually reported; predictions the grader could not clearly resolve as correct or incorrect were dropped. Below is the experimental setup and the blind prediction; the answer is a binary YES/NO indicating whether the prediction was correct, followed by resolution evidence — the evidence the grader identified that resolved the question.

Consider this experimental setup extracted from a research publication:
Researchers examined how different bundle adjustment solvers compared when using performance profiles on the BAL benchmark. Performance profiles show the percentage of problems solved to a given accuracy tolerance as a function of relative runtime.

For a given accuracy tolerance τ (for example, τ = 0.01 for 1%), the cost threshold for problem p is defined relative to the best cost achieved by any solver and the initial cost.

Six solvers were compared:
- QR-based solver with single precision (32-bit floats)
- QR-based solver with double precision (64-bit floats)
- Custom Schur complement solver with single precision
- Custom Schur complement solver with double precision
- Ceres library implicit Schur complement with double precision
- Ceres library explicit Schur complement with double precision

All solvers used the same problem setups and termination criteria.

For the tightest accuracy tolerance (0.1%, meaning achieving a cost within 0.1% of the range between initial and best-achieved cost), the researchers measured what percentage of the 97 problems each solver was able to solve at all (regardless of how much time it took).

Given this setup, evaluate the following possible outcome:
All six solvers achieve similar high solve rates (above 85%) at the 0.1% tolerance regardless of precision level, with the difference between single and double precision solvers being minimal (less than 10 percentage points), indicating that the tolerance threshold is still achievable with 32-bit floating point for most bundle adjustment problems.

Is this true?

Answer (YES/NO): NO